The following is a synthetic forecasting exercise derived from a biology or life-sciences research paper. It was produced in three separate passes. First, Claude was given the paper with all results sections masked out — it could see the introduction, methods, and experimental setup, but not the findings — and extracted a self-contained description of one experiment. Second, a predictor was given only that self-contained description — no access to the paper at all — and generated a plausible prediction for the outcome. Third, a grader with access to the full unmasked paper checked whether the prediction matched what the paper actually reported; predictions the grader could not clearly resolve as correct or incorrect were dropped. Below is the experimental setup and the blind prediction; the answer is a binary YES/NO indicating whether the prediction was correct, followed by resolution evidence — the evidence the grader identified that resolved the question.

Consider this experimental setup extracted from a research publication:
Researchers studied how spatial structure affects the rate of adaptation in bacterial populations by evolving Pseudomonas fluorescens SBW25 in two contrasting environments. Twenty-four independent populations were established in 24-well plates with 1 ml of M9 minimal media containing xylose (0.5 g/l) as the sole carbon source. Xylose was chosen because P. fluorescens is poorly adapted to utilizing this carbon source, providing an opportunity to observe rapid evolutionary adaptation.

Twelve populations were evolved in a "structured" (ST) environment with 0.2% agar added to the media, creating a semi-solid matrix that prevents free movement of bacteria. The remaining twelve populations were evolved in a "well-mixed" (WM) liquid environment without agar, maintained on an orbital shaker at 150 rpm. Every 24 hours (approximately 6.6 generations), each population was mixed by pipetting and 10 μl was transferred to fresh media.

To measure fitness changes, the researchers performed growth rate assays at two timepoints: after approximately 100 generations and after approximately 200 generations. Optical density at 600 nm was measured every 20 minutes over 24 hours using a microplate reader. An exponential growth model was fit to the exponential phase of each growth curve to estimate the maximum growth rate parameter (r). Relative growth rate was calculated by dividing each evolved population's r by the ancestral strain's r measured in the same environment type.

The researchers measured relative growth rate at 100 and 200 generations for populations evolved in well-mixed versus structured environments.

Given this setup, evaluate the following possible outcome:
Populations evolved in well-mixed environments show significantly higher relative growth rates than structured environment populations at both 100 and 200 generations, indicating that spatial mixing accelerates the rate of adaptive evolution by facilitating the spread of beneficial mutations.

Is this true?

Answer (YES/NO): YES